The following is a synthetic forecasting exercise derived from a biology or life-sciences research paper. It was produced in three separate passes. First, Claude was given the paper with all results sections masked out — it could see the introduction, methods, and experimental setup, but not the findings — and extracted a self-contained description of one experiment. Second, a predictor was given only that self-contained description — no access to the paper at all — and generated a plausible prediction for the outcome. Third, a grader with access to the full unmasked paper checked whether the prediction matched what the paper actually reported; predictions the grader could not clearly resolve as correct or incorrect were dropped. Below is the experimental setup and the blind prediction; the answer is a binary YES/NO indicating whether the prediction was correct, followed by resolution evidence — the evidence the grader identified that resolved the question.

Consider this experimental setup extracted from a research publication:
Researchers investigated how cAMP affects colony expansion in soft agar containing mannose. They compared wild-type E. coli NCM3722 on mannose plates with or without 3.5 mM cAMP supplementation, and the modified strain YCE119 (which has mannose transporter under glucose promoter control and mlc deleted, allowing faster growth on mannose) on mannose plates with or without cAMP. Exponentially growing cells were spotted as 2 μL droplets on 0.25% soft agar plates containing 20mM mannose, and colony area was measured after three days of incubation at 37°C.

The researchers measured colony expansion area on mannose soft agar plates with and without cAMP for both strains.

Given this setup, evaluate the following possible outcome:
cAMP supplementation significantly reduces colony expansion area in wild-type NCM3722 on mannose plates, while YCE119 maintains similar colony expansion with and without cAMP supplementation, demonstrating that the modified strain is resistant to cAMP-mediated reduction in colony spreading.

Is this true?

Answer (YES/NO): NO